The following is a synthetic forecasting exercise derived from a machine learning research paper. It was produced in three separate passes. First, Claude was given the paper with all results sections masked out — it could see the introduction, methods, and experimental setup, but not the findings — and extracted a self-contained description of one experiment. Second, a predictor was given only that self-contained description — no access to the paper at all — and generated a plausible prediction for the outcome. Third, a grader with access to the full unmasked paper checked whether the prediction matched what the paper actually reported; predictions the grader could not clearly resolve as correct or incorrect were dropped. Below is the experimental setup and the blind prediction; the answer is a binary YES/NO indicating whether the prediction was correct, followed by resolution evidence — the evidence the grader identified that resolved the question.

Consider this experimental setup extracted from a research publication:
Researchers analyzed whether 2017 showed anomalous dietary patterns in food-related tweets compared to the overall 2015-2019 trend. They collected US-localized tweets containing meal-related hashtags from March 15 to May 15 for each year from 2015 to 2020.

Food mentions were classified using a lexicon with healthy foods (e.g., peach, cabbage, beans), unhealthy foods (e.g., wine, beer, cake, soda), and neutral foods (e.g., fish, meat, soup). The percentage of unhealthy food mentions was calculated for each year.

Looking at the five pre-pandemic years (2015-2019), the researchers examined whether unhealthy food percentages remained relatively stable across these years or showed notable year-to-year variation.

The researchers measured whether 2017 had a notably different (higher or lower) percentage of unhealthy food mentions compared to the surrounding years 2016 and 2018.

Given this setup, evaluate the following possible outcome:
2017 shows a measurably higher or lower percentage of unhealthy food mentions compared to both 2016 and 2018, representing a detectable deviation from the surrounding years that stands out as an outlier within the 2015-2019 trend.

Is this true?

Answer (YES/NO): YES